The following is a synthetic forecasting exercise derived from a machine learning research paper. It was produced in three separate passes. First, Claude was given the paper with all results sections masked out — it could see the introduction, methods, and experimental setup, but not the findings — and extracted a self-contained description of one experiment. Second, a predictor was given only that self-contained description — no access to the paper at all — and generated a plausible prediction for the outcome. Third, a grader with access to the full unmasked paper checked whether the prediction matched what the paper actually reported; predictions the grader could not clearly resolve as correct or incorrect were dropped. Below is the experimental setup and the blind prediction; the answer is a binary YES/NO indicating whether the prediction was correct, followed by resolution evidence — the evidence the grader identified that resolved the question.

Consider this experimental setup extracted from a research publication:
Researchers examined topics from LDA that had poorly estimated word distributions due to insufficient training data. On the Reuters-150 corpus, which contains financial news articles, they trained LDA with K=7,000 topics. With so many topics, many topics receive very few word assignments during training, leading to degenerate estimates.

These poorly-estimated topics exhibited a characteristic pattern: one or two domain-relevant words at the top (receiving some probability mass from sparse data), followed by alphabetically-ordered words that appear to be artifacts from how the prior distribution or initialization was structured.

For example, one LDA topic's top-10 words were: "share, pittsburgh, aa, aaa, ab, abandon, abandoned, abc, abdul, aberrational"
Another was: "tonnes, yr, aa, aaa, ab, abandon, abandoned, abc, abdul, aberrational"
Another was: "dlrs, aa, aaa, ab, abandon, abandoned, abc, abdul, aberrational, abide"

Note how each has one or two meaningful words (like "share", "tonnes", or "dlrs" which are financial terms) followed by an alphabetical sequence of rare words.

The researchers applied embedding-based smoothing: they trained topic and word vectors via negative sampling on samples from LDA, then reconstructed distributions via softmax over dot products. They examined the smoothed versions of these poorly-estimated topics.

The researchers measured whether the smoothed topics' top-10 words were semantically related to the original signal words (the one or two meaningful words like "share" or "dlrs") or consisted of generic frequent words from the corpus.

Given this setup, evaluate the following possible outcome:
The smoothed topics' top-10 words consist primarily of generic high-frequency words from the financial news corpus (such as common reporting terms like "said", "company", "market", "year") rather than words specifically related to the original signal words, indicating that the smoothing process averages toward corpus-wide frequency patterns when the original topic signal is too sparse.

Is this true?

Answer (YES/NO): NO